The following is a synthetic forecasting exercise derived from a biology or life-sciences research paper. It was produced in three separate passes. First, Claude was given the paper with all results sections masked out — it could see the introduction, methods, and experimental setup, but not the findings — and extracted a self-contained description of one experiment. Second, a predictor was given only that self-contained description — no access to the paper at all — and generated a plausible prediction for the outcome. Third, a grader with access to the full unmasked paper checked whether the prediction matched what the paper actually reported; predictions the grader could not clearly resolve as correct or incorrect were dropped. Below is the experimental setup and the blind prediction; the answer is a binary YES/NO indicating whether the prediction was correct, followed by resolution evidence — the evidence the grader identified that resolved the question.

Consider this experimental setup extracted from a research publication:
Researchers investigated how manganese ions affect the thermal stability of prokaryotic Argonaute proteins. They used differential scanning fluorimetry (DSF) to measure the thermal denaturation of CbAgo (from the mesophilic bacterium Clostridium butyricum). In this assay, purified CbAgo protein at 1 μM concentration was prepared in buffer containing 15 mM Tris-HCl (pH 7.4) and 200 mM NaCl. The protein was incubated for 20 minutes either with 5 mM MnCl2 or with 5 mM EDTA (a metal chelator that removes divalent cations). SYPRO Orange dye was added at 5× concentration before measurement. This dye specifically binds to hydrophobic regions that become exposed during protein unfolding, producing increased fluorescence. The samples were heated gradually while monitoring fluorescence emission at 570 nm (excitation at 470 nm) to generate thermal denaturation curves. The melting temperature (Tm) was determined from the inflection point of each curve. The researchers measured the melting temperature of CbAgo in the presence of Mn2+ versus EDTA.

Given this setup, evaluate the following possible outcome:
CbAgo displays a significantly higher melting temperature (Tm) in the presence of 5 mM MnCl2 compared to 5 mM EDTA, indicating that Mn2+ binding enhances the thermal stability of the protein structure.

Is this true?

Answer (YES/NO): NO